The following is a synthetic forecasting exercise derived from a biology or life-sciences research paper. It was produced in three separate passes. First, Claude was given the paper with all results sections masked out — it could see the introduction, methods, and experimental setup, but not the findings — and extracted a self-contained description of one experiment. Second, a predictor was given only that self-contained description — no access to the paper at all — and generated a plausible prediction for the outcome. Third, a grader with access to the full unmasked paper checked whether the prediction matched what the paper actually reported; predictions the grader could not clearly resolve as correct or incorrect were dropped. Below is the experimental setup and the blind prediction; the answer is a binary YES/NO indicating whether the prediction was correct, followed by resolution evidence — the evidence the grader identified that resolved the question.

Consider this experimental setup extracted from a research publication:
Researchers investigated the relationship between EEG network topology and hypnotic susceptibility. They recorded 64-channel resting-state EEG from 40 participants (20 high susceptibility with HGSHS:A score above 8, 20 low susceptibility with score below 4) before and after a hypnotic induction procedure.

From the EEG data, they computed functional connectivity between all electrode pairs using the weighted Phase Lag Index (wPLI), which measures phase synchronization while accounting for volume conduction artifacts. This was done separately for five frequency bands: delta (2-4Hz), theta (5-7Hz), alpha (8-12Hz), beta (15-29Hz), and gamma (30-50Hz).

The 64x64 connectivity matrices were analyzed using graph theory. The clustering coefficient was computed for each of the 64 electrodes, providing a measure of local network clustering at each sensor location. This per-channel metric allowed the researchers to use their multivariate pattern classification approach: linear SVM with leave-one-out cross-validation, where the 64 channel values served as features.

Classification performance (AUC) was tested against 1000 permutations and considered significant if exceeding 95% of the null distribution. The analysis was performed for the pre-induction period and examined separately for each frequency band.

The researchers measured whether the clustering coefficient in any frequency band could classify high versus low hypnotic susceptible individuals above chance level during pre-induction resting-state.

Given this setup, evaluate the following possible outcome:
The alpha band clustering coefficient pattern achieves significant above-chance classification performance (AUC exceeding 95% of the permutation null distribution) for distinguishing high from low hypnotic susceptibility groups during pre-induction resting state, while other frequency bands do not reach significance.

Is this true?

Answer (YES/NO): NO